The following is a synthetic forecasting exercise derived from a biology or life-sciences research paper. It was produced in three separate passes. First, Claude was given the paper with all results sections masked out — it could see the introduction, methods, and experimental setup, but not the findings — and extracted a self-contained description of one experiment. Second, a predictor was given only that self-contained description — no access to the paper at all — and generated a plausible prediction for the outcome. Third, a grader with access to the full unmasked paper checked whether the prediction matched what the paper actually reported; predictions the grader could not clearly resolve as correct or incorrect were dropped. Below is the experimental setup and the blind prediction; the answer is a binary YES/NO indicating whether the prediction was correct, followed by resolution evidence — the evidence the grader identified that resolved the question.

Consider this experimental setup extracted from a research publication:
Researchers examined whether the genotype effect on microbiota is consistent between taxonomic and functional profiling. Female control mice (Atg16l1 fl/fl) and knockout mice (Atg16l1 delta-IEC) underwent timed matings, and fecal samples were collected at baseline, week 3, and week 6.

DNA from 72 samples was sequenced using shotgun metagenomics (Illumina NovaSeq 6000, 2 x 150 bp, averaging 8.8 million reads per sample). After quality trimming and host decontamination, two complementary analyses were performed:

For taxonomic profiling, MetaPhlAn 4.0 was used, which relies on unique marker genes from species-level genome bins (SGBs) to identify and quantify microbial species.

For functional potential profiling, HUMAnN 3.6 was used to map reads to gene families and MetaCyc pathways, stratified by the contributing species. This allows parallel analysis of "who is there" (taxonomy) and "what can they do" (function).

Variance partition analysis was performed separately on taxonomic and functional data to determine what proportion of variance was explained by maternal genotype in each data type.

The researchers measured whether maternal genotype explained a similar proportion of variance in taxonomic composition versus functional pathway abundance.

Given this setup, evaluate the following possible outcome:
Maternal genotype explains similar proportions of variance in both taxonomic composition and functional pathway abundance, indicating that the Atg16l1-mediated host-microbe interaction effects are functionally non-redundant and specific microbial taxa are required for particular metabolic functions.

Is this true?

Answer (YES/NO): NO